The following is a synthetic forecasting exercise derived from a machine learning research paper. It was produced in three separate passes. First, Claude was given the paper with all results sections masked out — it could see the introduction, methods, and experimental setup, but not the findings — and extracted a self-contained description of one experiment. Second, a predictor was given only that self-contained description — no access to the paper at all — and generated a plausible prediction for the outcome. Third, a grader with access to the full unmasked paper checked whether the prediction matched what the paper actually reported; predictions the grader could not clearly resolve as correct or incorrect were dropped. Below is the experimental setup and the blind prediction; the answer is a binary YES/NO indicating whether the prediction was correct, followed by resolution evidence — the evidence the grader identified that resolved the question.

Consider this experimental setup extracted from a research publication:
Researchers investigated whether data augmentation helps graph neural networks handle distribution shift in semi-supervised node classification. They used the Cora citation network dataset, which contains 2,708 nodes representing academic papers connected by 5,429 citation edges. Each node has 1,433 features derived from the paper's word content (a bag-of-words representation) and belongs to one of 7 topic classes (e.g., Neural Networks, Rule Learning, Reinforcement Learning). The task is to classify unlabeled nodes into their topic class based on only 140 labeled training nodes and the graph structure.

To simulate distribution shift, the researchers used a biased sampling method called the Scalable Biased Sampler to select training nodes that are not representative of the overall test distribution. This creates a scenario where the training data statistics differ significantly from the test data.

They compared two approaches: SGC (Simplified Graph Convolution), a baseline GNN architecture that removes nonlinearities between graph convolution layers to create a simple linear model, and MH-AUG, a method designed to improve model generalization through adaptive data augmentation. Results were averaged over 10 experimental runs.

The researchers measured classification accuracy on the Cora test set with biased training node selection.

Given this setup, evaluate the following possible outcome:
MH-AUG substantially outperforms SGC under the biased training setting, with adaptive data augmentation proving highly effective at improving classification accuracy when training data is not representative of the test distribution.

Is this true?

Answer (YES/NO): NO